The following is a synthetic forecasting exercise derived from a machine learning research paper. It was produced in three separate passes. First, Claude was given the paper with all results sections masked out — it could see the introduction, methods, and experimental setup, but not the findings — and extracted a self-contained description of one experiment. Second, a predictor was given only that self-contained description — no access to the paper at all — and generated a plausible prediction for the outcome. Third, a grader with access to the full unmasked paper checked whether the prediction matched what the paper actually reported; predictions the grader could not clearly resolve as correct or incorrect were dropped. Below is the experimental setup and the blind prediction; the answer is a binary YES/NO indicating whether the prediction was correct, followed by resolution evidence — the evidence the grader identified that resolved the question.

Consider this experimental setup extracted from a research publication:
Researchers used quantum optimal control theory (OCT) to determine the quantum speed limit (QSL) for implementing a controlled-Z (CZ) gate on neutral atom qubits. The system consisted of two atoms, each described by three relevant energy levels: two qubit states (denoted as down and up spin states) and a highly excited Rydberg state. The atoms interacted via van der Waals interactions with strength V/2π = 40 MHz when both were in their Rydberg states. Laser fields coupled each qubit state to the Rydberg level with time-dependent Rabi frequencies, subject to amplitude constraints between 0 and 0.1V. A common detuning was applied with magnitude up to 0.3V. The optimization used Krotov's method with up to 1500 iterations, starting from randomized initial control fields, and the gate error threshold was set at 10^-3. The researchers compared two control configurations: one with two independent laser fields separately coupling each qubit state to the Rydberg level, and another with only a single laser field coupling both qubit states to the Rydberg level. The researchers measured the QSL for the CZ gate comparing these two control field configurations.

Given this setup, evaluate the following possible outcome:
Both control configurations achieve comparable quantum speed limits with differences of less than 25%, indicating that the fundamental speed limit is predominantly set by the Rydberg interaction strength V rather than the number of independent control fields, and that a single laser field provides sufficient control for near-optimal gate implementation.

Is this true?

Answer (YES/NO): YES